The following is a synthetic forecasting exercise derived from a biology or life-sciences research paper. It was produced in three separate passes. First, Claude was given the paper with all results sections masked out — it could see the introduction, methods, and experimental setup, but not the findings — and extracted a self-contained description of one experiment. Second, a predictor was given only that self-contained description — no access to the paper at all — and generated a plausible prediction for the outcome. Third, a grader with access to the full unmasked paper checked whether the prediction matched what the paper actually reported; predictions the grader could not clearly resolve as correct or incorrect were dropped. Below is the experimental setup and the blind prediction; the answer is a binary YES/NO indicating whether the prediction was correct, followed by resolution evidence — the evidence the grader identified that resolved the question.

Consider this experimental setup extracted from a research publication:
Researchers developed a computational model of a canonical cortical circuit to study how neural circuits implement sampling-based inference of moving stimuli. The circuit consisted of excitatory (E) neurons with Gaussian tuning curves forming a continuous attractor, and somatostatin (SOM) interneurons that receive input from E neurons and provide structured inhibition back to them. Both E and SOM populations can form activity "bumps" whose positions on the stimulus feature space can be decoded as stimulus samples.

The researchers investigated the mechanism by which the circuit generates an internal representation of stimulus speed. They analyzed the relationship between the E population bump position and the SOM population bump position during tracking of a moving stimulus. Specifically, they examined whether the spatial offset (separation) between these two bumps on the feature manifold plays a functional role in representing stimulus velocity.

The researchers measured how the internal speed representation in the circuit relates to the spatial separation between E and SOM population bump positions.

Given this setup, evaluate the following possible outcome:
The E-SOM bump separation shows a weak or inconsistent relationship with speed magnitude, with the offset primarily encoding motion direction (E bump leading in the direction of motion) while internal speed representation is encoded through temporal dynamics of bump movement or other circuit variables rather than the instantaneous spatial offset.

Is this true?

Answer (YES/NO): NO